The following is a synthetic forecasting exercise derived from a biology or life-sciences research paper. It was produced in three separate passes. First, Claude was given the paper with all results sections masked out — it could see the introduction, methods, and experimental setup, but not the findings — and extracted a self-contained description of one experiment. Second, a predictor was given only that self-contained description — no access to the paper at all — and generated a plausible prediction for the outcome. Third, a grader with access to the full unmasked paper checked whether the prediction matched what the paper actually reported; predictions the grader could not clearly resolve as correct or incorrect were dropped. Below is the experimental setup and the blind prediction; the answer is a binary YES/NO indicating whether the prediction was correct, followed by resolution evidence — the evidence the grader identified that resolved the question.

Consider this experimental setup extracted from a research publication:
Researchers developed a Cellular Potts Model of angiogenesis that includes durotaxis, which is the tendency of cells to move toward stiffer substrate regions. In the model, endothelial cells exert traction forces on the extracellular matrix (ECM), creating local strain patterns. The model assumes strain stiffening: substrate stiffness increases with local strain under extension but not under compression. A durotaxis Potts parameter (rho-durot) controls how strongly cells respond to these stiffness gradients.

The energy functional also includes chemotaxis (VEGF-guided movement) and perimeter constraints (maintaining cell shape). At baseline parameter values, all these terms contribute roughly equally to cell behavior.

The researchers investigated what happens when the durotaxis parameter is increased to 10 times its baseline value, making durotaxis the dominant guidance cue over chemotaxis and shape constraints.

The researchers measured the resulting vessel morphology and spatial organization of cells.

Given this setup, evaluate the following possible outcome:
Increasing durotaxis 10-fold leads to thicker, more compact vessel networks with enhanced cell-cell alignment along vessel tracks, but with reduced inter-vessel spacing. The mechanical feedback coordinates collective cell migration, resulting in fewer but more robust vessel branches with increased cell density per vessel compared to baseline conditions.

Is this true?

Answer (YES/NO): NO